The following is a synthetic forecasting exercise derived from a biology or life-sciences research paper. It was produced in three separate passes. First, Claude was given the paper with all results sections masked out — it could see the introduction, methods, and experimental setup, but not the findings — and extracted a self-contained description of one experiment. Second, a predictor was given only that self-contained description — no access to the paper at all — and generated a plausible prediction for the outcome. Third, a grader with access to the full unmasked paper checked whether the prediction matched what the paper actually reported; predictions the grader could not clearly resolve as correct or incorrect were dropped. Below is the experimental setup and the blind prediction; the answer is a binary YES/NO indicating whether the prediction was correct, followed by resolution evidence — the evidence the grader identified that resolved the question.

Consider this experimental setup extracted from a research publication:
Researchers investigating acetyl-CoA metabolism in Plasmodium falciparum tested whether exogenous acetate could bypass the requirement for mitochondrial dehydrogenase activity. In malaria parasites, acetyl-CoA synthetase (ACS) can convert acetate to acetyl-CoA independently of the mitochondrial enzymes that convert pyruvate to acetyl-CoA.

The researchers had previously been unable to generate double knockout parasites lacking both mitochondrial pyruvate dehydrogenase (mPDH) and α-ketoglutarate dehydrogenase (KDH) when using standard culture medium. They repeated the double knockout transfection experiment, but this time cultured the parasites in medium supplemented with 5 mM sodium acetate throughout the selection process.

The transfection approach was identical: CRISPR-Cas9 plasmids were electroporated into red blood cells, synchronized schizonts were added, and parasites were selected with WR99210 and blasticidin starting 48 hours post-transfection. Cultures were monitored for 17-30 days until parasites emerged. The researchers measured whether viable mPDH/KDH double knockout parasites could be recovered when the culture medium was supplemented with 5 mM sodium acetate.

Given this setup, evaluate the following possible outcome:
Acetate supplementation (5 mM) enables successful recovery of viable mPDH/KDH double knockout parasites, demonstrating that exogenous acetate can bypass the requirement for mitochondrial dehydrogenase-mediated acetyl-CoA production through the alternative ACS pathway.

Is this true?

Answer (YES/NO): YES